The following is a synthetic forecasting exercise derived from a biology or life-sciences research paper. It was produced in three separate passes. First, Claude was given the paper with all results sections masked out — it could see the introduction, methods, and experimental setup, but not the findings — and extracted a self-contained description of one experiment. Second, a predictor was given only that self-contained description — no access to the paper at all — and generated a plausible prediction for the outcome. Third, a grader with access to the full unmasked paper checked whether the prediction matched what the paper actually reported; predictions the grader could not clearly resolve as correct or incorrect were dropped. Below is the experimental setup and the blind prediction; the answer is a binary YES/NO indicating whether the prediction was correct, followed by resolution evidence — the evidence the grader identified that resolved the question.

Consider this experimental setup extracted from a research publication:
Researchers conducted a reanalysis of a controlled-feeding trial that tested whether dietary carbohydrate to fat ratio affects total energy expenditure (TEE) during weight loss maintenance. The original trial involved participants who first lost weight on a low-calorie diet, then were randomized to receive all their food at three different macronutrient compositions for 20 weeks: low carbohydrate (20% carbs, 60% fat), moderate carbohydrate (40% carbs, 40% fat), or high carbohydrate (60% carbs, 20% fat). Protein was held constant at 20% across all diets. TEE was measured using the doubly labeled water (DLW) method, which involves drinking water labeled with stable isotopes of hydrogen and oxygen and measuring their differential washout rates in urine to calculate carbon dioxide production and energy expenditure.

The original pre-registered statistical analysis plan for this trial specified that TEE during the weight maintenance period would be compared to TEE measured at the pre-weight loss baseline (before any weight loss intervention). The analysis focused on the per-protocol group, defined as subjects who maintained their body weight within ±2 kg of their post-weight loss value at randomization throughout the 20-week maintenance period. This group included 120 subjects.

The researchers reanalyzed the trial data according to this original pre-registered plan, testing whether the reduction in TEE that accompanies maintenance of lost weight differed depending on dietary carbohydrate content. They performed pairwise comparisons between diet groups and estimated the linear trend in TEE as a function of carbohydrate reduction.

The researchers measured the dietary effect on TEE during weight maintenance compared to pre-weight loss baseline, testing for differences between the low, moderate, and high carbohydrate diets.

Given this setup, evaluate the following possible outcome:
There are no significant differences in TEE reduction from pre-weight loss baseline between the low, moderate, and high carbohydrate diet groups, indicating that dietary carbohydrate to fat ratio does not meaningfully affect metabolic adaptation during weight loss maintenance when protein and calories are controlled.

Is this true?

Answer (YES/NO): YES